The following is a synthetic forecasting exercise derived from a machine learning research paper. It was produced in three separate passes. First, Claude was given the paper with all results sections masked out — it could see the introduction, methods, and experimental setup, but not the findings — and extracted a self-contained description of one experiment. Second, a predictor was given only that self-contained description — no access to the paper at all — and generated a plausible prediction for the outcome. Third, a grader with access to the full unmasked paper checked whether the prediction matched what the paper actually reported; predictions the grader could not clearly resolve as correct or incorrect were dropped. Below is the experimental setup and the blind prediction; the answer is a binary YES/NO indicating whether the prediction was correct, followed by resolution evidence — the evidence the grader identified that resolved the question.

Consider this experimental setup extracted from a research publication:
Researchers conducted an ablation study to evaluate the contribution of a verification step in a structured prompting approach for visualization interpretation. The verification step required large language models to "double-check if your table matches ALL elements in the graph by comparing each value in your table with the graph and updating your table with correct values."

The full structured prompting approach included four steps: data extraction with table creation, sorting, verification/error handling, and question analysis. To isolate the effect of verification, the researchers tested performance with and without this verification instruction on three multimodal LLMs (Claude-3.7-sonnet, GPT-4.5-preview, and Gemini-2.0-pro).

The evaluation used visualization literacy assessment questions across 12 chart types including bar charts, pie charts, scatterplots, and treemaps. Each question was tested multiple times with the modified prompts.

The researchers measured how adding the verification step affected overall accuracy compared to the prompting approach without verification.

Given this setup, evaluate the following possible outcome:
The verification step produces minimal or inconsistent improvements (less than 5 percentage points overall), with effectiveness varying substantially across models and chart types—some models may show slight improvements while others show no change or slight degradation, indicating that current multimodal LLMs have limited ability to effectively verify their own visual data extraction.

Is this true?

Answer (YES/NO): NO